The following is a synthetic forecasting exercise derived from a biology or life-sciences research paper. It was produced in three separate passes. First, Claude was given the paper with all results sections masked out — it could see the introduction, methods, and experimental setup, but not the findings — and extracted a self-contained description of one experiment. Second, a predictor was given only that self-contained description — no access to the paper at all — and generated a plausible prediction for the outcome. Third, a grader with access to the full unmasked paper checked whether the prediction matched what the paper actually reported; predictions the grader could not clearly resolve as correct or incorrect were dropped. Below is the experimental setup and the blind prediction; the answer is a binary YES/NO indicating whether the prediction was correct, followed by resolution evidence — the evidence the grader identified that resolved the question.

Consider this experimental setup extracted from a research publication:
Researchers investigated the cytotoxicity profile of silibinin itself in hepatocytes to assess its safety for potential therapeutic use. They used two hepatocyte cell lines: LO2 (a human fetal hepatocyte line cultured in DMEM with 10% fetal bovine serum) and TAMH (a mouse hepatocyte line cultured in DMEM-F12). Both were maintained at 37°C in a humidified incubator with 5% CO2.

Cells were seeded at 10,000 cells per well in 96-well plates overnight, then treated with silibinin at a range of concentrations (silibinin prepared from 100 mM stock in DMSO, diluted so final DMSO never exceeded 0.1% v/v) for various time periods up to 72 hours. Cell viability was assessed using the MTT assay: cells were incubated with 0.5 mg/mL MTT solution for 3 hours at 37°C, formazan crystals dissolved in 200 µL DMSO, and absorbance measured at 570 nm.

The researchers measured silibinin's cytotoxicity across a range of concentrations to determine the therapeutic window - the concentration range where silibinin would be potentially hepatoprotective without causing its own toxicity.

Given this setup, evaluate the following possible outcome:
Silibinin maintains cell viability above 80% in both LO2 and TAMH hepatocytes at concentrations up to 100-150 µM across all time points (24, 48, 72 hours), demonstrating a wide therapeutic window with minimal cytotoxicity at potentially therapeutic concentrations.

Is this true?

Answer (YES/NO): NO